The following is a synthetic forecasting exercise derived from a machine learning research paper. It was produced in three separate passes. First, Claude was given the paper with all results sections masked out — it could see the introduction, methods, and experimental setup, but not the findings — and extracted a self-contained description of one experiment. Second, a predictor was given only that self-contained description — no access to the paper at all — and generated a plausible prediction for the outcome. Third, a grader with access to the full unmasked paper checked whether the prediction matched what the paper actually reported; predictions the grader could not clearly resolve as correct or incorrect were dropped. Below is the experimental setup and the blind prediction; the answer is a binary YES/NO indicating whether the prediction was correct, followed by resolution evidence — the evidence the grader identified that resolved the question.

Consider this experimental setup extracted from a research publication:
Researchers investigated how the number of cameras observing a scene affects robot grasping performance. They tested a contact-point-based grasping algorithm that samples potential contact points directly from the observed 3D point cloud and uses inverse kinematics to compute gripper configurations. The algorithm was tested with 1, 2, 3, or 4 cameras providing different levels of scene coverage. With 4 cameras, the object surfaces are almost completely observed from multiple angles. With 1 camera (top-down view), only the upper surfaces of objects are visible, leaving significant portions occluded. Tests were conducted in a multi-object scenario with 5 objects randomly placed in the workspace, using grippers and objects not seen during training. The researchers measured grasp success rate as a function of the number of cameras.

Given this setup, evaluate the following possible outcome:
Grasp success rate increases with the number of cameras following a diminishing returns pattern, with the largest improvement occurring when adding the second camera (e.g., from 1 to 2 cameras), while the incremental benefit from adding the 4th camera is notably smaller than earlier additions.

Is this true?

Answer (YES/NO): NO